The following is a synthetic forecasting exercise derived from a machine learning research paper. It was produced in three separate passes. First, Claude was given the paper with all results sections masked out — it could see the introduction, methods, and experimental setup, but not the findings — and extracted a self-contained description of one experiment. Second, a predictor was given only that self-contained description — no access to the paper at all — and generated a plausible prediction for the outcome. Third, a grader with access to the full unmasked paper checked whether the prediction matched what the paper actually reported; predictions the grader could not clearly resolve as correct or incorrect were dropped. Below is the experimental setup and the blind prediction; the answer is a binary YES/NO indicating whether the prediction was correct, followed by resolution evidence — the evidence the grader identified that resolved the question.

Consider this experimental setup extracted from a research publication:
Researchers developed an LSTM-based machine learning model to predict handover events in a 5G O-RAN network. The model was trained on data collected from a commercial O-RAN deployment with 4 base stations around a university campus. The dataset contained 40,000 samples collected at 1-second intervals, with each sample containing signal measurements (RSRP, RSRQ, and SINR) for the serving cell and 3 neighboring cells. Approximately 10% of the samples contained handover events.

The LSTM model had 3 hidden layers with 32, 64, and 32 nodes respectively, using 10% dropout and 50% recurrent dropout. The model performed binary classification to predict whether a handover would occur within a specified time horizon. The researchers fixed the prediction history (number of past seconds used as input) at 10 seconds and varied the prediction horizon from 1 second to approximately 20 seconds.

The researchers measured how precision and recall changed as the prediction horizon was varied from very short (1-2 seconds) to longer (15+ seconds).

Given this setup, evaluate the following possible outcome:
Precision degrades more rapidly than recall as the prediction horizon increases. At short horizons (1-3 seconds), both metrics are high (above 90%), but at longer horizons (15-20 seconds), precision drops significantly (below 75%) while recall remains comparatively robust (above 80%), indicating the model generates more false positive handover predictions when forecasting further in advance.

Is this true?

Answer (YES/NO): NO